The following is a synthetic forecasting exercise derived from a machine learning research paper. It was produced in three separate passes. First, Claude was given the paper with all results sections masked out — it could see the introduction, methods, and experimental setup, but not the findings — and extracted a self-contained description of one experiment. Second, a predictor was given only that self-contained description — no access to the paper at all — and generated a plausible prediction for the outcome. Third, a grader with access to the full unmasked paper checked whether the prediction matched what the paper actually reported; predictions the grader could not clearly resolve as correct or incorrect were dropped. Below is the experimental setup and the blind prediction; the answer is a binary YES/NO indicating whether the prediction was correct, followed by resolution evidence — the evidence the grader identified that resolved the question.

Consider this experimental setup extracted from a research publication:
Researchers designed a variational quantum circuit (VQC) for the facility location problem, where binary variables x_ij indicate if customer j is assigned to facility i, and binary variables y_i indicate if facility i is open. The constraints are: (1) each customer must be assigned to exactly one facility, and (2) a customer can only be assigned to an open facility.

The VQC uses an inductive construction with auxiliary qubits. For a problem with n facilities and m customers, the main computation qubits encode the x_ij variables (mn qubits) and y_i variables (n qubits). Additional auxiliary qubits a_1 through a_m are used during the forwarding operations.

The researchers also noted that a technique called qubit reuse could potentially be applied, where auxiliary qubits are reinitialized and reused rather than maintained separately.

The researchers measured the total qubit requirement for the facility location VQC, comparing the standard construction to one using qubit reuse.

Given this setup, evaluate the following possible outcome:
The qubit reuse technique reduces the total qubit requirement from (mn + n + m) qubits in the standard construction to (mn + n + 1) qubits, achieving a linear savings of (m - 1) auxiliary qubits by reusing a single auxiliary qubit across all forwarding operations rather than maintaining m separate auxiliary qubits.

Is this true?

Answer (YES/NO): YES